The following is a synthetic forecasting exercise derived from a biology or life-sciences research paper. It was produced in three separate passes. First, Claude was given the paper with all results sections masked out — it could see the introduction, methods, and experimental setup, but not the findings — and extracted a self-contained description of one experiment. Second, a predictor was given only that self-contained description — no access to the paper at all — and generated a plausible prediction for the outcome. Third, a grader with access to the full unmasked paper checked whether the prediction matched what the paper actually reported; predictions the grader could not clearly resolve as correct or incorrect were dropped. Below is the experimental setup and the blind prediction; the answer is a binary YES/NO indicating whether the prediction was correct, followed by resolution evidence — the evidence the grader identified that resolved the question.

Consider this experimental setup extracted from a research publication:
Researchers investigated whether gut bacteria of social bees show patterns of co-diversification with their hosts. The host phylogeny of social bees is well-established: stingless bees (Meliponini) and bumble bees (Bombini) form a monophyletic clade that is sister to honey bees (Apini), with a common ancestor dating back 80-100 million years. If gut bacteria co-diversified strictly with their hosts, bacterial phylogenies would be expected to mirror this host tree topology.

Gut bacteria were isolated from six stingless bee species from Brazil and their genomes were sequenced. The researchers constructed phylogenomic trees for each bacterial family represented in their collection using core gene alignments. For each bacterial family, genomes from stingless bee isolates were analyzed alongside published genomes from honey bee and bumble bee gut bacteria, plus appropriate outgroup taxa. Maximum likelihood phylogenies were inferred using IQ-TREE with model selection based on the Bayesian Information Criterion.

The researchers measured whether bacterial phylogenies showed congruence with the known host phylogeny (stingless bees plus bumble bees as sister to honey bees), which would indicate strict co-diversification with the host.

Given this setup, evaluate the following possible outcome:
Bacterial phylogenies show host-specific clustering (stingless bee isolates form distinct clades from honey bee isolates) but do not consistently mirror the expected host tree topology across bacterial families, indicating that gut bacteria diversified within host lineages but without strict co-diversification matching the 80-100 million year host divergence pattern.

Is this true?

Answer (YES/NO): YES